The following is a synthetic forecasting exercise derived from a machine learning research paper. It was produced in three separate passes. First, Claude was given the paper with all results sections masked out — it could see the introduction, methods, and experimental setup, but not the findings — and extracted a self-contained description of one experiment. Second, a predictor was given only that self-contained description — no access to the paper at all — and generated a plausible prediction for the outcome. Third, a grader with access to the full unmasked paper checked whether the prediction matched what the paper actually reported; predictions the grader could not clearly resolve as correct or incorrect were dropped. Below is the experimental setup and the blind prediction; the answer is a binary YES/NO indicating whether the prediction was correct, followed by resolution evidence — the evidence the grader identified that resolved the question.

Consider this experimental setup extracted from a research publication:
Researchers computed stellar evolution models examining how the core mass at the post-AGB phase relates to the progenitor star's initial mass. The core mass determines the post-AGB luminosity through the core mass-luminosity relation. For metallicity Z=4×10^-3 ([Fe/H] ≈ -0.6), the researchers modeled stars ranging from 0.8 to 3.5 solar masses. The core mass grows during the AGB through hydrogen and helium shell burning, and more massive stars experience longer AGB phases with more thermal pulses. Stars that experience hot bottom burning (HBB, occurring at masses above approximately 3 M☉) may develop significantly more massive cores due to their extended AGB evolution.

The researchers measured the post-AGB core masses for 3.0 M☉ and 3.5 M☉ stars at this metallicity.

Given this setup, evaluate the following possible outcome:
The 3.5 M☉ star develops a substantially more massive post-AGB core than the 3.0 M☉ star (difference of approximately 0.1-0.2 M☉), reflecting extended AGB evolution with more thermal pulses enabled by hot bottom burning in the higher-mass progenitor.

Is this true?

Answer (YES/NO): NO